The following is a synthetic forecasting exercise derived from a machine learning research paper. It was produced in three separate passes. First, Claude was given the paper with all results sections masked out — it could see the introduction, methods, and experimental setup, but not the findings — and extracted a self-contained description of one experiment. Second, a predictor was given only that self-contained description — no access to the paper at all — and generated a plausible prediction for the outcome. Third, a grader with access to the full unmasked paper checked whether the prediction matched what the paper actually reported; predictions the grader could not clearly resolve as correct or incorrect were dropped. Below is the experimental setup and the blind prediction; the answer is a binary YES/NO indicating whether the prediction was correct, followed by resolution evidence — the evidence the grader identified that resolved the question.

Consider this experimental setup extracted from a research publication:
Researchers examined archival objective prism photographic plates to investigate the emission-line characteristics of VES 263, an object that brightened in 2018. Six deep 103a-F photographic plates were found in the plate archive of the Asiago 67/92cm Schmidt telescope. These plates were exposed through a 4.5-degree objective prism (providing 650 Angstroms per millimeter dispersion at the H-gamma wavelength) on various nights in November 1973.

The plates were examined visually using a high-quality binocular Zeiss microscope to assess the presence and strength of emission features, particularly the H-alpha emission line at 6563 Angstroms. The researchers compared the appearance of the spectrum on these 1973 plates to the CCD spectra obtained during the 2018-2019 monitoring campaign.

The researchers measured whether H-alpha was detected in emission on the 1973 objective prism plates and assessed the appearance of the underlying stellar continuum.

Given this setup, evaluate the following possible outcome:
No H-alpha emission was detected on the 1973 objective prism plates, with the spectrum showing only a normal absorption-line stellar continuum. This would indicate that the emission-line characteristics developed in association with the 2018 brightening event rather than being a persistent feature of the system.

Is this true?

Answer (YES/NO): NO